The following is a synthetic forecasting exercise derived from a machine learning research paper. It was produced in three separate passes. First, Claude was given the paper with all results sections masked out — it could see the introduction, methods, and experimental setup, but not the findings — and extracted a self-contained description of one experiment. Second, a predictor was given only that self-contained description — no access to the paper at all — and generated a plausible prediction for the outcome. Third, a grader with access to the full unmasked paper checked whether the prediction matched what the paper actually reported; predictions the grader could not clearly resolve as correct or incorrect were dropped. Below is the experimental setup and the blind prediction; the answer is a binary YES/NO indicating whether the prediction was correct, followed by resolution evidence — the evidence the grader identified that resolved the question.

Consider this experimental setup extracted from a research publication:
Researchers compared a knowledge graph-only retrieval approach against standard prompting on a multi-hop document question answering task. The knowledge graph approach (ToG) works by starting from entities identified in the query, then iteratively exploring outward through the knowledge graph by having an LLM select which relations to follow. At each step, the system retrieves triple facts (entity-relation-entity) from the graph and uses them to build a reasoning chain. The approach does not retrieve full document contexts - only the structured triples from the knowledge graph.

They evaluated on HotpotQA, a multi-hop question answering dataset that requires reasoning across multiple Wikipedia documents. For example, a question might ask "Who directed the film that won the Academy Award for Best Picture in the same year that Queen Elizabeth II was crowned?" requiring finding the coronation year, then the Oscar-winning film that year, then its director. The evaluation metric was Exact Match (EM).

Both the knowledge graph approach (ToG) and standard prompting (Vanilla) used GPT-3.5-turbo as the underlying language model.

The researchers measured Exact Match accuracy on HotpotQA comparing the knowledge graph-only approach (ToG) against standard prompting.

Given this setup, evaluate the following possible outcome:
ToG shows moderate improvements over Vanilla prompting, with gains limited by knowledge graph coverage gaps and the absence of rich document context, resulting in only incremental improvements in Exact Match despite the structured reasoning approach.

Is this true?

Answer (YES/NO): NO